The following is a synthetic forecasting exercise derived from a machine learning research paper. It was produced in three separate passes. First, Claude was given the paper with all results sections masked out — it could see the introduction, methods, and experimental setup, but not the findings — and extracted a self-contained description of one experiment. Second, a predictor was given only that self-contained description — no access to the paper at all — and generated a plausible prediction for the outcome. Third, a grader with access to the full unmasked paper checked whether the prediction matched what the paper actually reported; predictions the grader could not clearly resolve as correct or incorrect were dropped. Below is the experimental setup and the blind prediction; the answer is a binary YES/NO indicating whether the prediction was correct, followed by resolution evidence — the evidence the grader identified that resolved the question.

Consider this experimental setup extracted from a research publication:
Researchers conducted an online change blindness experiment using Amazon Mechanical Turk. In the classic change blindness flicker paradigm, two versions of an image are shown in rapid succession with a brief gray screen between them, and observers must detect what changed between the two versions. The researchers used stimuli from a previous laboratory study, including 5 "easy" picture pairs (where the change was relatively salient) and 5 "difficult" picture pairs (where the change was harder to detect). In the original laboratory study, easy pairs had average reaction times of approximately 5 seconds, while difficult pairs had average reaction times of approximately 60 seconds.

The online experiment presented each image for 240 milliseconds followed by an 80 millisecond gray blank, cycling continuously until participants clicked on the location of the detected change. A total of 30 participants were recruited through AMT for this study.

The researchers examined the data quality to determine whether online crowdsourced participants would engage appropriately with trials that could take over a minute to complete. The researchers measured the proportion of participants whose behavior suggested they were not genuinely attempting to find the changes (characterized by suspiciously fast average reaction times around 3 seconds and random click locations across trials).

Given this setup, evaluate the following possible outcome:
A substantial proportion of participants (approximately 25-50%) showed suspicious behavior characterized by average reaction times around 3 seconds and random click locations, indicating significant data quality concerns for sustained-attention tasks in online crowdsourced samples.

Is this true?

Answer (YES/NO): NO